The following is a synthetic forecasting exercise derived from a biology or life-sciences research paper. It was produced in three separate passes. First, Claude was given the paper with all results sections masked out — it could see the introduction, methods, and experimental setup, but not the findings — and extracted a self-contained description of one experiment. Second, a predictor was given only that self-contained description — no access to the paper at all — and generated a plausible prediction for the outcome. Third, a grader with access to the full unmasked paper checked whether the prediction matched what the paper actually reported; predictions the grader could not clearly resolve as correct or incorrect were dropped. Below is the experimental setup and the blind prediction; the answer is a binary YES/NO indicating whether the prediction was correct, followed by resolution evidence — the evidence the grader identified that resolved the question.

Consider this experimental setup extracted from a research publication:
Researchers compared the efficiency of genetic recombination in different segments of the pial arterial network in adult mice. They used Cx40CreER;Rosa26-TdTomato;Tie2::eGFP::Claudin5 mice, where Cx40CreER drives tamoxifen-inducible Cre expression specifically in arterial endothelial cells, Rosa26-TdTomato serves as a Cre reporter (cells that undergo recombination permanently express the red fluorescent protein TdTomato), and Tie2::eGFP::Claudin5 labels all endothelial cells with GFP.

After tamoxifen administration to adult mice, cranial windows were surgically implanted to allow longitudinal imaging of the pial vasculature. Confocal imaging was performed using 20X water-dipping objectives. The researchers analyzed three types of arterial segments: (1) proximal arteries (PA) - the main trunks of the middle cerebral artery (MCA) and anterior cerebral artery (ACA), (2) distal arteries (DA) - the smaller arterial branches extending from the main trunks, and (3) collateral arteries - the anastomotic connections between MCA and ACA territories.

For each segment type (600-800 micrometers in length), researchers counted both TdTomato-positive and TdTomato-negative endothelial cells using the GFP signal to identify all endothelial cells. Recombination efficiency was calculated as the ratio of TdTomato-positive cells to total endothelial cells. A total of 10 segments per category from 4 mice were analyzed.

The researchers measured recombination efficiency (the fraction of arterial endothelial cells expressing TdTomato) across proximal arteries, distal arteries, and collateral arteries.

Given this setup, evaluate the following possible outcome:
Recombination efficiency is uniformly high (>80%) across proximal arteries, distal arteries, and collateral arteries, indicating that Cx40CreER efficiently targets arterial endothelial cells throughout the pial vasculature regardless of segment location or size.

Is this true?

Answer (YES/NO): NO